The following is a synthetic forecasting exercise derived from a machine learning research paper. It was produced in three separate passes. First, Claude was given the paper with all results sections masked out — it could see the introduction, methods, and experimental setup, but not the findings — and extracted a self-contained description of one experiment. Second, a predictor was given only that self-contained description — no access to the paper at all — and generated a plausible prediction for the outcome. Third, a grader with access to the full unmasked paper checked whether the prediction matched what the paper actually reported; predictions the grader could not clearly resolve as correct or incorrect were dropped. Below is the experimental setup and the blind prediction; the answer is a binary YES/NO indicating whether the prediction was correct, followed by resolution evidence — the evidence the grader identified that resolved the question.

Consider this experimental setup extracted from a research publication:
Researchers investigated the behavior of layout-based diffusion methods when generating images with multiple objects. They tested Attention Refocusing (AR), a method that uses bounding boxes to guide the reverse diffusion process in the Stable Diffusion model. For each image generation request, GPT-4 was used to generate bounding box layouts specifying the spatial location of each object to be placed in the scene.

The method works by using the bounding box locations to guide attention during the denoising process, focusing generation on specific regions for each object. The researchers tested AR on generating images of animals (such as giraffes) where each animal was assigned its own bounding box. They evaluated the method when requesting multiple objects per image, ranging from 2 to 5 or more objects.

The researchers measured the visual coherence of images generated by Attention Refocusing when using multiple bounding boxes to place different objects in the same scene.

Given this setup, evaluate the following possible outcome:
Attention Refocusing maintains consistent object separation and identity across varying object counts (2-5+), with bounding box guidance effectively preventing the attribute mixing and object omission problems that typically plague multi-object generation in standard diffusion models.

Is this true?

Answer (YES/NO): NO